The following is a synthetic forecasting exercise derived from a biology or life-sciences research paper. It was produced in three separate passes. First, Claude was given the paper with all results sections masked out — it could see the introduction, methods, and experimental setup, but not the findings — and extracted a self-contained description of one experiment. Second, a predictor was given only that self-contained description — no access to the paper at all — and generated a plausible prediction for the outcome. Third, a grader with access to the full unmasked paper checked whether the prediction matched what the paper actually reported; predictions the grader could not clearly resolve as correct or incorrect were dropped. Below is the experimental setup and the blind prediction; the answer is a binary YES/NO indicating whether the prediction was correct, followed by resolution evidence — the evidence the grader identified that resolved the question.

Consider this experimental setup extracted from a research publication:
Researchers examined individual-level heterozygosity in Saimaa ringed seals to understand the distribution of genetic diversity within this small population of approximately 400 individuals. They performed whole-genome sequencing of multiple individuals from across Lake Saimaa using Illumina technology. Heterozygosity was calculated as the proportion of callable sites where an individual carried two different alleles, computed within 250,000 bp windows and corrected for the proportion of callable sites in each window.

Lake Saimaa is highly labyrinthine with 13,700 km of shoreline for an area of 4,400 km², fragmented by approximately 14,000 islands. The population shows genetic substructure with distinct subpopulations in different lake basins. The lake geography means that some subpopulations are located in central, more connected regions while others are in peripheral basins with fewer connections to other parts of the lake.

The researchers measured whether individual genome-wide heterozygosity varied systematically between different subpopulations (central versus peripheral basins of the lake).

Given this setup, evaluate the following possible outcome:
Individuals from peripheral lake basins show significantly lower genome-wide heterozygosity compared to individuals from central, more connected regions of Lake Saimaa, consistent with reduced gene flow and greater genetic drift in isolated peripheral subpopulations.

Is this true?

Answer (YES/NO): NO